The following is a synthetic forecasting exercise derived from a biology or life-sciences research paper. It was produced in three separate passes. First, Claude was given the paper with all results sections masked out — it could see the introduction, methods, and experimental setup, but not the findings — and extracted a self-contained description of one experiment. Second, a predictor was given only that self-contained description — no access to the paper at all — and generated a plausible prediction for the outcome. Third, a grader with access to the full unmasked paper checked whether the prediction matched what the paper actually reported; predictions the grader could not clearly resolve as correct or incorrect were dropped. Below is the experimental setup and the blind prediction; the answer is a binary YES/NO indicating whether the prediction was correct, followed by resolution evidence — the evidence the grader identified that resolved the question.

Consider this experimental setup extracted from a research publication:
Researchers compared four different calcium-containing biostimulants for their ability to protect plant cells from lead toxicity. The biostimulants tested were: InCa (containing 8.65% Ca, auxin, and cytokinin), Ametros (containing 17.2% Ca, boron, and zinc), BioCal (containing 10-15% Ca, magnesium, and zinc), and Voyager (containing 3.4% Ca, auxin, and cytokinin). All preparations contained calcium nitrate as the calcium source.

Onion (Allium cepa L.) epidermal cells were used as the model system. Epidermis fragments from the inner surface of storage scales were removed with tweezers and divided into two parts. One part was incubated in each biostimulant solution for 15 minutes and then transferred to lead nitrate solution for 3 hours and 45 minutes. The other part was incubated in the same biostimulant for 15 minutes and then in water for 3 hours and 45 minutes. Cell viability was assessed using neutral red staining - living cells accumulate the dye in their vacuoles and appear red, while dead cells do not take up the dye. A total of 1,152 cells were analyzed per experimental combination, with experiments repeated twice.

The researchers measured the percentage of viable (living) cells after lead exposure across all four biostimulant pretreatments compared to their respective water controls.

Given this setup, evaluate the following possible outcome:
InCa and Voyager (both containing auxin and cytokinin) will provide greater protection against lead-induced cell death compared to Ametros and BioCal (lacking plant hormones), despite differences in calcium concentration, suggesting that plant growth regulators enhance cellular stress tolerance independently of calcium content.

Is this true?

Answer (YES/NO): NO